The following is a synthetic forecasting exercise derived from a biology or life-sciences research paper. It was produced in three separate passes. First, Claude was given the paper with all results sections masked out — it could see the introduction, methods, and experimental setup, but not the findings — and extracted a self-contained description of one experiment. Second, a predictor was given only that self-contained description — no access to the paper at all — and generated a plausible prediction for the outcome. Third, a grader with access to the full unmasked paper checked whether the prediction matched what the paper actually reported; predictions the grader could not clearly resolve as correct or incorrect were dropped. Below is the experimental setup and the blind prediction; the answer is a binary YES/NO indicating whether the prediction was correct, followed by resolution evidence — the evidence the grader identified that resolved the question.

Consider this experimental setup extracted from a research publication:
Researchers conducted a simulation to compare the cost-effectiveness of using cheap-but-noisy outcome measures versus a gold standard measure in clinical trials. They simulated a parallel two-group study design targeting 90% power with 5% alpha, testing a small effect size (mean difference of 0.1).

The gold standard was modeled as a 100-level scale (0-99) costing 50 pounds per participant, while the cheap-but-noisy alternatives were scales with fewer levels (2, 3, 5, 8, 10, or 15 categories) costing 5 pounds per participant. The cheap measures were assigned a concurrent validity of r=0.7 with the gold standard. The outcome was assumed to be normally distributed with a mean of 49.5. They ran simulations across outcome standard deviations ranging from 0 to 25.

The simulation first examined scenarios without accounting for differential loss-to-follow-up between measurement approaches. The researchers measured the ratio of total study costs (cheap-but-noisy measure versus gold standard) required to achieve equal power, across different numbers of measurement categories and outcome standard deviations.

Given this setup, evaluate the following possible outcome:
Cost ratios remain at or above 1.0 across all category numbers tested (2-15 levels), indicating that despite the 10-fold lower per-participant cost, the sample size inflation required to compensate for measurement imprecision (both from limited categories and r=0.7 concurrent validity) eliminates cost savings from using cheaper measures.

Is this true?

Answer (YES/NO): NO